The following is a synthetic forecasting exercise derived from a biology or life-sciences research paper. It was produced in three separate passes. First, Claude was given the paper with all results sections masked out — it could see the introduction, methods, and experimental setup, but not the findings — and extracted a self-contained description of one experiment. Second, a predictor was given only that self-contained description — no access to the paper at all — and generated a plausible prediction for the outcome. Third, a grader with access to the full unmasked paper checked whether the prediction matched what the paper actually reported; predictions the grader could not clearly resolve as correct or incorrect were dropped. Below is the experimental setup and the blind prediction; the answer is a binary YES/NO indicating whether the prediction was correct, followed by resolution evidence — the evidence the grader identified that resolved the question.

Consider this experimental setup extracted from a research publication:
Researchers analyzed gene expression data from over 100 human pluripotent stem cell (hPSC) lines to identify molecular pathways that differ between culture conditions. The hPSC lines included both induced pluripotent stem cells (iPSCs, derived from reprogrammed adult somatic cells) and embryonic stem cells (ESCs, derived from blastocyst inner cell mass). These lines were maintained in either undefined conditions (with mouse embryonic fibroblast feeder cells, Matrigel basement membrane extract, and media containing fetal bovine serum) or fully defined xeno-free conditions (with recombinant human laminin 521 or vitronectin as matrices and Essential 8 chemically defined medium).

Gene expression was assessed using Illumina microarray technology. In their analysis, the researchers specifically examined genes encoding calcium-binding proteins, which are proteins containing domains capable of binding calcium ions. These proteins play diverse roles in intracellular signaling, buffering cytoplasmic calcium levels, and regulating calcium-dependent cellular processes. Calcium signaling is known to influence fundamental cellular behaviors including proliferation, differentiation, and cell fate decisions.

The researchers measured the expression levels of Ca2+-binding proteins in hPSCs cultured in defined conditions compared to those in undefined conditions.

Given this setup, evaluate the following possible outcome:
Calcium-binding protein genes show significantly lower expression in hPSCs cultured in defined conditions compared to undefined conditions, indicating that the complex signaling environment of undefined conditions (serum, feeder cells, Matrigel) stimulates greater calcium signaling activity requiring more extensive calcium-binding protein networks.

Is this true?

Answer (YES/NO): NO